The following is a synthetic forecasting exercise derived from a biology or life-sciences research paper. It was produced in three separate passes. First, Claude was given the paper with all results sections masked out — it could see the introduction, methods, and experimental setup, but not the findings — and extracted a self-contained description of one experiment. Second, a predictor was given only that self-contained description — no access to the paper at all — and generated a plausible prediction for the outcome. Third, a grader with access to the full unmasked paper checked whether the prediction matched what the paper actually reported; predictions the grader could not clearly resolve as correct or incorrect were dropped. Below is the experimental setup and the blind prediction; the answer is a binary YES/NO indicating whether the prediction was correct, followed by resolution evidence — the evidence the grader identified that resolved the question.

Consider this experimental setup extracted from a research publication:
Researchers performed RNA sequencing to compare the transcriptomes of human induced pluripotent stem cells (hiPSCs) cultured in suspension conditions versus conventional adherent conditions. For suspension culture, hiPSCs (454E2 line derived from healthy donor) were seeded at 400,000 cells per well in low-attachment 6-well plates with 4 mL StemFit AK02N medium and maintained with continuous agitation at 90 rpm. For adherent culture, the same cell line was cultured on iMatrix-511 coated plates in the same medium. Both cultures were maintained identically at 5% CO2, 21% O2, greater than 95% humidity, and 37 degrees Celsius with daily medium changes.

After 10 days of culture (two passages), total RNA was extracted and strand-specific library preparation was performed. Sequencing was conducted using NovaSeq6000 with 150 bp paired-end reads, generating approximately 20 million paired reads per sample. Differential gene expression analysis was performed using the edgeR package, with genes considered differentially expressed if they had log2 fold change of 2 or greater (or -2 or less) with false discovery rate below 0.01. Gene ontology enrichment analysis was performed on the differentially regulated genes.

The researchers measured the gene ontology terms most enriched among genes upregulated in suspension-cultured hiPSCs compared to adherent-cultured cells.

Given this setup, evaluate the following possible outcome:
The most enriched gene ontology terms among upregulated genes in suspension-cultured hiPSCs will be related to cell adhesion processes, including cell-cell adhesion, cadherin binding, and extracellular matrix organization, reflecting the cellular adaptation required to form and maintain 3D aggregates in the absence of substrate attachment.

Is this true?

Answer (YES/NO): NO